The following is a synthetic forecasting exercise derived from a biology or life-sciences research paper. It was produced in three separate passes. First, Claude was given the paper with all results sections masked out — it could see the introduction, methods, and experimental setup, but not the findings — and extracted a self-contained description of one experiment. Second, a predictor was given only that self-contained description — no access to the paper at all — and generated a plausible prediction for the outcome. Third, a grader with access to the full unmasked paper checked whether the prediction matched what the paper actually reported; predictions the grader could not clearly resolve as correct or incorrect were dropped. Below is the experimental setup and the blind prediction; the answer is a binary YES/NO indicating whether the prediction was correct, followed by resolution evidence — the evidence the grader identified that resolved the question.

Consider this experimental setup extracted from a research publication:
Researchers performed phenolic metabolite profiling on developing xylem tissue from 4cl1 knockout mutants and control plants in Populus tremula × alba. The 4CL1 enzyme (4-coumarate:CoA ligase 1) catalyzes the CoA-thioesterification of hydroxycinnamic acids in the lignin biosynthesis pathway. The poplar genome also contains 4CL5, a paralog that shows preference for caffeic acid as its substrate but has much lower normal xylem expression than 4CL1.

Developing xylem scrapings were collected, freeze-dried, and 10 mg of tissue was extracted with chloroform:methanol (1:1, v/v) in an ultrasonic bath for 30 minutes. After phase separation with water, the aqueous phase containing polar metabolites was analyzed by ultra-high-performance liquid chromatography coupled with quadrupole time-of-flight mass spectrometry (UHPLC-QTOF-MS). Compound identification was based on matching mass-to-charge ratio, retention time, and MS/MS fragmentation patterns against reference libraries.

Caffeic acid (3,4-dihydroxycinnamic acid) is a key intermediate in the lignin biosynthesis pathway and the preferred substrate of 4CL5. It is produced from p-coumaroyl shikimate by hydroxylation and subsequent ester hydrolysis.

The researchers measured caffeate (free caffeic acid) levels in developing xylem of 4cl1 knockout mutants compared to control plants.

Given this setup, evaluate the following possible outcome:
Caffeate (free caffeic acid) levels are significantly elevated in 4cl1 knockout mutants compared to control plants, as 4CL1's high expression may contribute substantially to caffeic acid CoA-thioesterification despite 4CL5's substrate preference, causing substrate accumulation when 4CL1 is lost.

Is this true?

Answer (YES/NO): YES